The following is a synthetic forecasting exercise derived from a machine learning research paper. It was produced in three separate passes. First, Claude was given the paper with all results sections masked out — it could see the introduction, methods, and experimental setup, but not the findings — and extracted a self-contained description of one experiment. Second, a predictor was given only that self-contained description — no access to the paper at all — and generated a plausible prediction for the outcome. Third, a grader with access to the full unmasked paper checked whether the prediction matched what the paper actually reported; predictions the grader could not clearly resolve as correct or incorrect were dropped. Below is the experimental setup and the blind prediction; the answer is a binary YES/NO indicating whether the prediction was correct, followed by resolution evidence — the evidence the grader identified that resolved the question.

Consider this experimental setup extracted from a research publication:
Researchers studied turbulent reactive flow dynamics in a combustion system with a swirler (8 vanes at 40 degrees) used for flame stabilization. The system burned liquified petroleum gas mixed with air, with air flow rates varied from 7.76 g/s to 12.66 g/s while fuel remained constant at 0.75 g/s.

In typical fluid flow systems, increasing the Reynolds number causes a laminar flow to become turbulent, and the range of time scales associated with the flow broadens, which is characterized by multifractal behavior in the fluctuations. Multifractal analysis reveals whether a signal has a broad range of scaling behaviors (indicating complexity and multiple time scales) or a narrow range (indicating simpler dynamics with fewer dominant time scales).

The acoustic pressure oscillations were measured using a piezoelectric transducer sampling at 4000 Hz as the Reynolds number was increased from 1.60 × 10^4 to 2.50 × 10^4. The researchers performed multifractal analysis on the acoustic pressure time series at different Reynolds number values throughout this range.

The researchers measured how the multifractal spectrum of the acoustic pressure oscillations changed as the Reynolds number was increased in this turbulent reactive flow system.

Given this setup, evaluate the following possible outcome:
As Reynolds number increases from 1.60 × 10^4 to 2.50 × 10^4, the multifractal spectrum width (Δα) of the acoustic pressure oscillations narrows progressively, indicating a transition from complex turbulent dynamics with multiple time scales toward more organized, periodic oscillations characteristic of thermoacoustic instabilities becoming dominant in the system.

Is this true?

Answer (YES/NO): YES